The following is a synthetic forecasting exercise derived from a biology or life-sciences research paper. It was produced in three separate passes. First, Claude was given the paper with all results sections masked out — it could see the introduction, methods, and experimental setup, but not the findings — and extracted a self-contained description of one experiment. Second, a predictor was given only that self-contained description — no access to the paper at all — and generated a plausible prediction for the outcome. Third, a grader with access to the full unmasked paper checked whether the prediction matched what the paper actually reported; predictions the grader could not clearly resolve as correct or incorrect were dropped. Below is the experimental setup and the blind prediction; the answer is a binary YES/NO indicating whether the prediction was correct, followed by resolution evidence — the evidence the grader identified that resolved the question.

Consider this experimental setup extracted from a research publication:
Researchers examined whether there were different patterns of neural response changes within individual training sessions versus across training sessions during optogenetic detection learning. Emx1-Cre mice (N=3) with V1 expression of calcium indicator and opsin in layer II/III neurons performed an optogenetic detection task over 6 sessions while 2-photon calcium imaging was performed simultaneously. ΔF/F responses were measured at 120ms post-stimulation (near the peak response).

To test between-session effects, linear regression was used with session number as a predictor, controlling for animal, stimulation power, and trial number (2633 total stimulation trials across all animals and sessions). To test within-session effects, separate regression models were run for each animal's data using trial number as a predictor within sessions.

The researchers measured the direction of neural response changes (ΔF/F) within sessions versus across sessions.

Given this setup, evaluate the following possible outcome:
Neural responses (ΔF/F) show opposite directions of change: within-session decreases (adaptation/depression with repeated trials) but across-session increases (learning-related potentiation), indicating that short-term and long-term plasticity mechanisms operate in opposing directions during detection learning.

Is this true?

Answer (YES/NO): YES